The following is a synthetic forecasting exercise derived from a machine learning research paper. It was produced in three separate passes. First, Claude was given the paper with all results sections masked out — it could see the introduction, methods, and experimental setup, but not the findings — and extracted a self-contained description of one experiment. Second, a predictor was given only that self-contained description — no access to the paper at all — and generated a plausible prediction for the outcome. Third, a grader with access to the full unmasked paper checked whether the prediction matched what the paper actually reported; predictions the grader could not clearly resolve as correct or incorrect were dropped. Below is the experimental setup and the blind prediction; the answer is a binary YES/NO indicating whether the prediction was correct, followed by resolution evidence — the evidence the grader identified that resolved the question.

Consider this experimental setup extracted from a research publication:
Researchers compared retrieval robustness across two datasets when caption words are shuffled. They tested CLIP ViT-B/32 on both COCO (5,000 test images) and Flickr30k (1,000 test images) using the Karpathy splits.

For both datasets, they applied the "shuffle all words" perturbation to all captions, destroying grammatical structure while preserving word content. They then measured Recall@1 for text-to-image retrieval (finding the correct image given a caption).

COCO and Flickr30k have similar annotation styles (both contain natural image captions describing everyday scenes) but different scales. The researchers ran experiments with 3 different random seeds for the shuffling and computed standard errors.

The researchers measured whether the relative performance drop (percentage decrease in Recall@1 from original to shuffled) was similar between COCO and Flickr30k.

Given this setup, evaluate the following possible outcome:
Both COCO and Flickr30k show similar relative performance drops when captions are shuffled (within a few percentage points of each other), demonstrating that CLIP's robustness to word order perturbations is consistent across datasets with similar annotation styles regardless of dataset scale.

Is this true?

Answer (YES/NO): YES